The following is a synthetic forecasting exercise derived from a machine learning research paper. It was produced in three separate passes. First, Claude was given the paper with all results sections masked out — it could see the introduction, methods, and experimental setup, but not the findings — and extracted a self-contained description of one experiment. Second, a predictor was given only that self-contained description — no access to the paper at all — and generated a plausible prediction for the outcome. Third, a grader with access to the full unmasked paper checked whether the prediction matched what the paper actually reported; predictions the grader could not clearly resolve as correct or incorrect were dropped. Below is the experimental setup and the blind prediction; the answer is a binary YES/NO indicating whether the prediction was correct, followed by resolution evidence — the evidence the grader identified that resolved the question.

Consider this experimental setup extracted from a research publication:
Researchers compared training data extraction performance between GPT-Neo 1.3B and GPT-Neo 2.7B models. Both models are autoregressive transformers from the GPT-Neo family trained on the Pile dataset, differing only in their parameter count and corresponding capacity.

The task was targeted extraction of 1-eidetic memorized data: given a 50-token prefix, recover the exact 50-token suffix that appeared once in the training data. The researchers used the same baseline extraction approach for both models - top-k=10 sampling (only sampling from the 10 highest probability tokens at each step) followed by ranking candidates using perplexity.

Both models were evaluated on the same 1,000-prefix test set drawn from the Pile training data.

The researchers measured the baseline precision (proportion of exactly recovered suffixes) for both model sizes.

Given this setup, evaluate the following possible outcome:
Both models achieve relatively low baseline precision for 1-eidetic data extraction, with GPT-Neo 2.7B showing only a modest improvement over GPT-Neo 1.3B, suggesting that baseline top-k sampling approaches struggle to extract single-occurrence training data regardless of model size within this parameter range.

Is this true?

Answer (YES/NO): NO